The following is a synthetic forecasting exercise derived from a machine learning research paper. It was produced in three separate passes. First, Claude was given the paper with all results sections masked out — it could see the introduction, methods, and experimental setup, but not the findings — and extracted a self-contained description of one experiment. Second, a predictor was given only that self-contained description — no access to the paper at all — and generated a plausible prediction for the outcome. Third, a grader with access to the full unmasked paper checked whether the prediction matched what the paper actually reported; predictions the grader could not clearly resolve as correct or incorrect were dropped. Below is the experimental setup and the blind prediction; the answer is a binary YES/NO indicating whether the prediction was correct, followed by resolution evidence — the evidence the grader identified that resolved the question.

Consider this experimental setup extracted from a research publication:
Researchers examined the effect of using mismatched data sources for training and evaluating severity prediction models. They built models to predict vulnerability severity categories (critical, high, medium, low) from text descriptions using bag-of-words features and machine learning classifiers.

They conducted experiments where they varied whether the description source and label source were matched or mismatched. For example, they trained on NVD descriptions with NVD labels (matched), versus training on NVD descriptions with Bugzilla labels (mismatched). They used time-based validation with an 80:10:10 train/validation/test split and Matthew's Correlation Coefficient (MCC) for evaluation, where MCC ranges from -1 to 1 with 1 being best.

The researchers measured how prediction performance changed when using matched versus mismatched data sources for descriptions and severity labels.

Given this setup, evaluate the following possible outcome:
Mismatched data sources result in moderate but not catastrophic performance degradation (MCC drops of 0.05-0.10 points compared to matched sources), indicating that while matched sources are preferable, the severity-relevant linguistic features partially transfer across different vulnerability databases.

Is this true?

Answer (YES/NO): NO